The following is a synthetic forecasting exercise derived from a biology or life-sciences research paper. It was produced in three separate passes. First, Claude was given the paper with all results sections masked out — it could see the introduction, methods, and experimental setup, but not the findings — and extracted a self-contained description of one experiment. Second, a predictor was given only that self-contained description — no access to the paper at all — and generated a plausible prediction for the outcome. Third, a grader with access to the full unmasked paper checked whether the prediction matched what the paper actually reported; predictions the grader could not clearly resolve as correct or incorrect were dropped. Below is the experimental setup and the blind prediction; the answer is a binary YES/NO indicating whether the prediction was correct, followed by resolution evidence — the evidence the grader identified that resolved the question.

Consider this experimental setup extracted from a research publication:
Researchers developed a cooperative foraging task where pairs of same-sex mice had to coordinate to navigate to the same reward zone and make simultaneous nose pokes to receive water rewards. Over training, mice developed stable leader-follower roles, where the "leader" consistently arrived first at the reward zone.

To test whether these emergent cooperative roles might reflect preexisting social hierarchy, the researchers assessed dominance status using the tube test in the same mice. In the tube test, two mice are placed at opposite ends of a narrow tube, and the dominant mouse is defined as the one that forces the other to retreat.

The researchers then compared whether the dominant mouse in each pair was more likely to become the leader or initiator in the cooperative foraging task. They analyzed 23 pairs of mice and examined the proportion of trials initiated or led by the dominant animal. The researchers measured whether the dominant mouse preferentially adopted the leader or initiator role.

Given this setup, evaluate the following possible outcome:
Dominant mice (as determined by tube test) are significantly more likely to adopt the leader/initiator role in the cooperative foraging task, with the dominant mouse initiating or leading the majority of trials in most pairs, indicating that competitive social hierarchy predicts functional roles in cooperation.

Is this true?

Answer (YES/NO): NO